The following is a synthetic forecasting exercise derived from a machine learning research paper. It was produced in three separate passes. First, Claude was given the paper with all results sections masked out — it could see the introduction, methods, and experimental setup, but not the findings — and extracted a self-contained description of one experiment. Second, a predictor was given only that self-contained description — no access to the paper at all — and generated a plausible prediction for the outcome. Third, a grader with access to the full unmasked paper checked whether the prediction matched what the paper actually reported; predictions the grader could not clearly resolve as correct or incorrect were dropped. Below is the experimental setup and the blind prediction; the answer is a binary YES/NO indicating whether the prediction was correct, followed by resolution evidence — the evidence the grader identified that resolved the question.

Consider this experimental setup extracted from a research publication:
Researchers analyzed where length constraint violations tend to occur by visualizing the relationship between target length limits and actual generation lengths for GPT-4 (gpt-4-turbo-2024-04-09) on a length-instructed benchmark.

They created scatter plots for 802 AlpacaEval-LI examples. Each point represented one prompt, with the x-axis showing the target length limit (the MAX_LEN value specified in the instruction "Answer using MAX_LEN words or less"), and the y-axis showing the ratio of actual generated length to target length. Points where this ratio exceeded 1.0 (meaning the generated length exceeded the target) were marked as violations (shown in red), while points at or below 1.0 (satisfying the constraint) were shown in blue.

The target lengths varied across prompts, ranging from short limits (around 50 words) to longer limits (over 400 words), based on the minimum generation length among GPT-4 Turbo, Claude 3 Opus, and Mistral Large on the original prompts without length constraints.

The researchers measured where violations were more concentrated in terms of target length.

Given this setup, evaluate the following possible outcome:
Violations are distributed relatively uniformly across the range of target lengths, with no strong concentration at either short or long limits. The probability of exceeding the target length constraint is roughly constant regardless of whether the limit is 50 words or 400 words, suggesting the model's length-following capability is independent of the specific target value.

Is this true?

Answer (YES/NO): NO